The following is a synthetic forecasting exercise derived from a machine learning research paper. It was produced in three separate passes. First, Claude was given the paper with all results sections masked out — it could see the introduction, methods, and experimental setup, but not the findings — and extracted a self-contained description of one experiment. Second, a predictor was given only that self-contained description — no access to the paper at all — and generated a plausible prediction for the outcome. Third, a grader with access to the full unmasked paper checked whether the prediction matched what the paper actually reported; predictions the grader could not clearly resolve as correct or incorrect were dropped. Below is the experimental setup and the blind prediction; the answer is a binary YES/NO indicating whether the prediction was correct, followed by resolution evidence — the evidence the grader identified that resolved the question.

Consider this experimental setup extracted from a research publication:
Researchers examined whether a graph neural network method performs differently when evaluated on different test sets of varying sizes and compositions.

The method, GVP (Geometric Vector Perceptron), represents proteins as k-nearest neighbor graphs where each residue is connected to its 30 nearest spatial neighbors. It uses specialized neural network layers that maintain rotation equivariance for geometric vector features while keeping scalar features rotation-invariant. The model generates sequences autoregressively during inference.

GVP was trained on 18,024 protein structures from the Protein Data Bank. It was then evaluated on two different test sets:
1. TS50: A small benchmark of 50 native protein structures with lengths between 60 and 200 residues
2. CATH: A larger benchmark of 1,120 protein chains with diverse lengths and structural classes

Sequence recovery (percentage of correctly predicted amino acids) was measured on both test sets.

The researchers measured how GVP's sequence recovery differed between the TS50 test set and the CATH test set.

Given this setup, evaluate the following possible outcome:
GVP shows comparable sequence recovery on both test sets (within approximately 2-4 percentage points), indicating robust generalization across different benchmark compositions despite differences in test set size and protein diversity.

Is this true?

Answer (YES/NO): NO